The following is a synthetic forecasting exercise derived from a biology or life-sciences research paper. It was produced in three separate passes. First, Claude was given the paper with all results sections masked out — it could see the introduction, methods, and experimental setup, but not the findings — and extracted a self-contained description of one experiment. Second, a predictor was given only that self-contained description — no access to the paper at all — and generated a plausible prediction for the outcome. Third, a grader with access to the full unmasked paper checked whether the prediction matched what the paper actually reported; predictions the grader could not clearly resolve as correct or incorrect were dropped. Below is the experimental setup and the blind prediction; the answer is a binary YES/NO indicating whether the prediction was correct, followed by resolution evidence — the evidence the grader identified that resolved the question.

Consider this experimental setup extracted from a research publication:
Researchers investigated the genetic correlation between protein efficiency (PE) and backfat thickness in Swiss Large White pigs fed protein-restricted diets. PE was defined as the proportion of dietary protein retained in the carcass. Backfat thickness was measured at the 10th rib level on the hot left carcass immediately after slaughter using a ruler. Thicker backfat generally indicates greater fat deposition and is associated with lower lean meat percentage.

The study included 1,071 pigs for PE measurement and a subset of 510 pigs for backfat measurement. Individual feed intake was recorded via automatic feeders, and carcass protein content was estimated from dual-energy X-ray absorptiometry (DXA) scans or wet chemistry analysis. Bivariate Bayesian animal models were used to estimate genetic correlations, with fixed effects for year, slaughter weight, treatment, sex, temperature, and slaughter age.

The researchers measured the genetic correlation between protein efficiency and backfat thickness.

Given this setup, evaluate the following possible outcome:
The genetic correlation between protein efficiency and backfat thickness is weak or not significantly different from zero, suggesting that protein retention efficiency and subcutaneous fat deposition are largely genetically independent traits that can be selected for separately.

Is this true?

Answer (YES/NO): YES